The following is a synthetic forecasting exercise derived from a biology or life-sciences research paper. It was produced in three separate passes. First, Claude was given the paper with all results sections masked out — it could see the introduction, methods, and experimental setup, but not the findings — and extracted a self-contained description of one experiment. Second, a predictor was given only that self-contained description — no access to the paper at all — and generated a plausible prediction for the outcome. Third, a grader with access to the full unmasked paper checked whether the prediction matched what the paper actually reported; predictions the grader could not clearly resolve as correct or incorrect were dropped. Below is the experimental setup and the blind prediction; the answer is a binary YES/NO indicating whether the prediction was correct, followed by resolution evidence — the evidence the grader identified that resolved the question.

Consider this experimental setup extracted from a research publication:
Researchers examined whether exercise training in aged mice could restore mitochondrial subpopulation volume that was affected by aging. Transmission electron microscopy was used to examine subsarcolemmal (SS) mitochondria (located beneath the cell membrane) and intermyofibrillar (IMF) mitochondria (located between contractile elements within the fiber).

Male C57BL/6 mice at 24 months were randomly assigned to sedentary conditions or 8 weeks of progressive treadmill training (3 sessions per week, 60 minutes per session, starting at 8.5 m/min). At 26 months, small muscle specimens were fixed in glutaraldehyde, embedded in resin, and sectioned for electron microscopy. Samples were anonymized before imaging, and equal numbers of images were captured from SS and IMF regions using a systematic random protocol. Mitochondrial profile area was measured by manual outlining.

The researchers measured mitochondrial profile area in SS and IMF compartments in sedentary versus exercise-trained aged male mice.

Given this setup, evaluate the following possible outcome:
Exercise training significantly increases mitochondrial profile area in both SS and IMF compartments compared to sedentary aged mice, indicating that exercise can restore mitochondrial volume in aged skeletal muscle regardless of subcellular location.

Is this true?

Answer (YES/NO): NO